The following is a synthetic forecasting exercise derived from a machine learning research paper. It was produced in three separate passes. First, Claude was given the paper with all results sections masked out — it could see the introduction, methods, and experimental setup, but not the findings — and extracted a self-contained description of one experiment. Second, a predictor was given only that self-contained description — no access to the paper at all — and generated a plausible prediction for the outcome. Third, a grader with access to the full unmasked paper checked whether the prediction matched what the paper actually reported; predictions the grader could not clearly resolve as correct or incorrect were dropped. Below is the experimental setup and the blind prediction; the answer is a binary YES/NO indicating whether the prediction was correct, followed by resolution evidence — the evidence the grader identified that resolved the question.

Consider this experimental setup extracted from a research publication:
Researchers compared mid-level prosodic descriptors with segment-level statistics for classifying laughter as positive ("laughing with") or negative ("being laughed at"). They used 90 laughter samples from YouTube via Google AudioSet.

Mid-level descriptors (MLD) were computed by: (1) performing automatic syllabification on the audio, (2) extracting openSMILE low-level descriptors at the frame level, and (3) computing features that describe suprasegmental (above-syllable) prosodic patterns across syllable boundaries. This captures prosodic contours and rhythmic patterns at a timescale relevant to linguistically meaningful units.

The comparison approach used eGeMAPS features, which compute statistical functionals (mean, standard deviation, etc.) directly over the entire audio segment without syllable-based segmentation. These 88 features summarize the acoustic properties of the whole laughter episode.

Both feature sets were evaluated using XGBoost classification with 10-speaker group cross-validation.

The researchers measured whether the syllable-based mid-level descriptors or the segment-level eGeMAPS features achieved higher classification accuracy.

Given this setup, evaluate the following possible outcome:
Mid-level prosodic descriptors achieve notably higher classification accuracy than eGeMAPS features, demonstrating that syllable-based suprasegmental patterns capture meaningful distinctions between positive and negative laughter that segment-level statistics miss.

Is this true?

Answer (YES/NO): NO